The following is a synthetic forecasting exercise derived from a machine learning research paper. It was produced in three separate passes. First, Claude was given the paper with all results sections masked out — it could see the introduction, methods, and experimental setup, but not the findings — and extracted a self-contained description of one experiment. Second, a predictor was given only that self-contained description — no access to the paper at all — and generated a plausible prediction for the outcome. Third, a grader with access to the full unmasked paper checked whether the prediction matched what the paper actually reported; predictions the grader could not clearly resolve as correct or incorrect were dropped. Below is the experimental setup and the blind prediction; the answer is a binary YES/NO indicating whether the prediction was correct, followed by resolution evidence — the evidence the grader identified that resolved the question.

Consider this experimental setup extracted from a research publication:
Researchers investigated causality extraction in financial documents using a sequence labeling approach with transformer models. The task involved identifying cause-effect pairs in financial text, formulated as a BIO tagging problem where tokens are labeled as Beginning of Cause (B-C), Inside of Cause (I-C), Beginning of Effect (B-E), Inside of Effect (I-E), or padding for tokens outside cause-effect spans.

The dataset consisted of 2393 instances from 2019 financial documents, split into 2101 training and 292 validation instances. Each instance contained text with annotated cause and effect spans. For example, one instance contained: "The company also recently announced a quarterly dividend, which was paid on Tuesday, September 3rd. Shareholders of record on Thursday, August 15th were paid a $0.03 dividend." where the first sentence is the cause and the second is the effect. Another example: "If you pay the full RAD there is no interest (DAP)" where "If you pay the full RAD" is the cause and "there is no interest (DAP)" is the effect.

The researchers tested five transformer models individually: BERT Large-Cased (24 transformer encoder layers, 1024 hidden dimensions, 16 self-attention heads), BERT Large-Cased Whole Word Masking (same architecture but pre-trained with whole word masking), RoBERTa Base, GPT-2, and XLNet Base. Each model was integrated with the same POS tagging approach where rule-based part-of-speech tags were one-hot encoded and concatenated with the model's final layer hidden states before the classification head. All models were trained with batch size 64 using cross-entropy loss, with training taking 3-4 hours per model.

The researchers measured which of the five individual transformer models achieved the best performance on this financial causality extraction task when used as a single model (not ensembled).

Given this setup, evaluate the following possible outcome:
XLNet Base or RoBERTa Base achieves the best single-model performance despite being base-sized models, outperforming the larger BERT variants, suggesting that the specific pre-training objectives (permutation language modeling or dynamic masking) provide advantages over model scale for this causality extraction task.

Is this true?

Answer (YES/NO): NO